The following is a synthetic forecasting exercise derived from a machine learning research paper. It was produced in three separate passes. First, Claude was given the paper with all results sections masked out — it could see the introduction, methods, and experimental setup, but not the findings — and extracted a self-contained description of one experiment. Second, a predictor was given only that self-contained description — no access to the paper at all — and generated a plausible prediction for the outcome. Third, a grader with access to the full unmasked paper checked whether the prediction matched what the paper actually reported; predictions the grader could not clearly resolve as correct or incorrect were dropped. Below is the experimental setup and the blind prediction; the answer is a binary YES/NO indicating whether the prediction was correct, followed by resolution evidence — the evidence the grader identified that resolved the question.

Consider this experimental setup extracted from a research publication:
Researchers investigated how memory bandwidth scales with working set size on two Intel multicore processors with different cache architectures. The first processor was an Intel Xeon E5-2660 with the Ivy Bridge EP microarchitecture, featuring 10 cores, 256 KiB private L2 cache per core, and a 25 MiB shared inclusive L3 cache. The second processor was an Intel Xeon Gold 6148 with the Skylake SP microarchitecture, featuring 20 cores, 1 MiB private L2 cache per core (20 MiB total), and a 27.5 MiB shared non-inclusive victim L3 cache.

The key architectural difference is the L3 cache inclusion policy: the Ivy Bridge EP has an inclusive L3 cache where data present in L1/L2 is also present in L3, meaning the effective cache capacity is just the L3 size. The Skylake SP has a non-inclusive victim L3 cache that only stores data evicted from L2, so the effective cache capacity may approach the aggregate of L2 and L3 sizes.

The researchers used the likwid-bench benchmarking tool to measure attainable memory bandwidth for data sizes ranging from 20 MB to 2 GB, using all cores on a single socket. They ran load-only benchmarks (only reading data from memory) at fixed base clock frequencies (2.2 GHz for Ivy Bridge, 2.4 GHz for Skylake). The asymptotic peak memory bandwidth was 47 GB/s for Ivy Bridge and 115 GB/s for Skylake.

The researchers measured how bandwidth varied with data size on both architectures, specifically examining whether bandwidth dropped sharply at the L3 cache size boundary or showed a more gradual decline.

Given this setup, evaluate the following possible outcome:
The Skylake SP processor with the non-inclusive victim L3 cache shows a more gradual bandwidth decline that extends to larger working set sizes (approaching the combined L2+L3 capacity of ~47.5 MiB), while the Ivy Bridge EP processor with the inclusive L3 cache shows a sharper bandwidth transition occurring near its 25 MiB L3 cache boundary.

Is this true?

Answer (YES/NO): NO